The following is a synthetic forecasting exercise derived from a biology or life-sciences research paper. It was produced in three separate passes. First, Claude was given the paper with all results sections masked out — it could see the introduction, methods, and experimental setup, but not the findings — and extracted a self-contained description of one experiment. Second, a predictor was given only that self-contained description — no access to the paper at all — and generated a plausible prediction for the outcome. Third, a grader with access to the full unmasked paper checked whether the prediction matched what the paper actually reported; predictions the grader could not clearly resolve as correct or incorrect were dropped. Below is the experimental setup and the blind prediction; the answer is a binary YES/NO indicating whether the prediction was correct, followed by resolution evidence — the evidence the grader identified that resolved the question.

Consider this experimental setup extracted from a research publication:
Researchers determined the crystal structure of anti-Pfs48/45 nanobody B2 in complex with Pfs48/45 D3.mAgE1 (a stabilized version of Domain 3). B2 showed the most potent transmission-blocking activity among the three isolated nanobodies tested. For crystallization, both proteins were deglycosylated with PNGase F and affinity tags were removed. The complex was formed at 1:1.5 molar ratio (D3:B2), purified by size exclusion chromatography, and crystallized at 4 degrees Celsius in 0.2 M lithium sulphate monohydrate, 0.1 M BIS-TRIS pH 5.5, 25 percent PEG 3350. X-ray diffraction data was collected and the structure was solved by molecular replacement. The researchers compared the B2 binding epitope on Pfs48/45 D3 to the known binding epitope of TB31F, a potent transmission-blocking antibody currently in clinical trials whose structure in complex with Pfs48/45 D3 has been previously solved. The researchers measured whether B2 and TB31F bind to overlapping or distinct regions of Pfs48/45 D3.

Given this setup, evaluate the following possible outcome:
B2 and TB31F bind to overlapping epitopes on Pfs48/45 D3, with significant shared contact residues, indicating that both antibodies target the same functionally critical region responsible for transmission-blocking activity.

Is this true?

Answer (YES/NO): NO